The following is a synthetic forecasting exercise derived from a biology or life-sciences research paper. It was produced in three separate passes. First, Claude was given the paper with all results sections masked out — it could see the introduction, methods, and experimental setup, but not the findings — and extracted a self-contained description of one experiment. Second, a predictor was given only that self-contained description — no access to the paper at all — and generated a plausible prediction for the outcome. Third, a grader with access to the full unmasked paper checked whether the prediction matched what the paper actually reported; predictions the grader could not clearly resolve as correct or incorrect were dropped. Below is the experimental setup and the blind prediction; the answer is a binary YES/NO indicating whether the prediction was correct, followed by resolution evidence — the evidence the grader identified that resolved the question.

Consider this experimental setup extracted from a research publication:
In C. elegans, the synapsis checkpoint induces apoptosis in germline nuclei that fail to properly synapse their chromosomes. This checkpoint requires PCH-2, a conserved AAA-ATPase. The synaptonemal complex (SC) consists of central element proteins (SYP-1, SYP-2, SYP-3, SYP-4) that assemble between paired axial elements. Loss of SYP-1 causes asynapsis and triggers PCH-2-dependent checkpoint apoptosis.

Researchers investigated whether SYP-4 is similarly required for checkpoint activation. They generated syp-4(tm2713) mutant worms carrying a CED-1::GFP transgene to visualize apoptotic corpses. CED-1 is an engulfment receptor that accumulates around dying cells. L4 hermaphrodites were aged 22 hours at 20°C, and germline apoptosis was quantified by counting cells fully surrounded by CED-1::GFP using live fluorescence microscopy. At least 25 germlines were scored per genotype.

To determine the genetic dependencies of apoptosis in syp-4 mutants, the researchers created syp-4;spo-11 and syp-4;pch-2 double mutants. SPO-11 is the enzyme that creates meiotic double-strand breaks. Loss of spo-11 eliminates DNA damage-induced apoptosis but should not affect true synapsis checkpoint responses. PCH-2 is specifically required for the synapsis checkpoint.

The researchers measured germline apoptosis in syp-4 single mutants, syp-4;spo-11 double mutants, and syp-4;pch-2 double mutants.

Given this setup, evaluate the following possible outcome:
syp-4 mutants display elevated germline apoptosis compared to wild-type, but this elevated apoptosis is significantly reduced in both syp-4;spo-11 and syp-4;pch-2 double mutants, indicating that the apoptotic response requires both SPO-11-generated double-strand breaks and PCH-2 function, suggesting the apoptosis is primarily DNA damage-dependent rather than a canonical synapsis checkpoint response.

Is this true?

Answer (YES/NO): NO